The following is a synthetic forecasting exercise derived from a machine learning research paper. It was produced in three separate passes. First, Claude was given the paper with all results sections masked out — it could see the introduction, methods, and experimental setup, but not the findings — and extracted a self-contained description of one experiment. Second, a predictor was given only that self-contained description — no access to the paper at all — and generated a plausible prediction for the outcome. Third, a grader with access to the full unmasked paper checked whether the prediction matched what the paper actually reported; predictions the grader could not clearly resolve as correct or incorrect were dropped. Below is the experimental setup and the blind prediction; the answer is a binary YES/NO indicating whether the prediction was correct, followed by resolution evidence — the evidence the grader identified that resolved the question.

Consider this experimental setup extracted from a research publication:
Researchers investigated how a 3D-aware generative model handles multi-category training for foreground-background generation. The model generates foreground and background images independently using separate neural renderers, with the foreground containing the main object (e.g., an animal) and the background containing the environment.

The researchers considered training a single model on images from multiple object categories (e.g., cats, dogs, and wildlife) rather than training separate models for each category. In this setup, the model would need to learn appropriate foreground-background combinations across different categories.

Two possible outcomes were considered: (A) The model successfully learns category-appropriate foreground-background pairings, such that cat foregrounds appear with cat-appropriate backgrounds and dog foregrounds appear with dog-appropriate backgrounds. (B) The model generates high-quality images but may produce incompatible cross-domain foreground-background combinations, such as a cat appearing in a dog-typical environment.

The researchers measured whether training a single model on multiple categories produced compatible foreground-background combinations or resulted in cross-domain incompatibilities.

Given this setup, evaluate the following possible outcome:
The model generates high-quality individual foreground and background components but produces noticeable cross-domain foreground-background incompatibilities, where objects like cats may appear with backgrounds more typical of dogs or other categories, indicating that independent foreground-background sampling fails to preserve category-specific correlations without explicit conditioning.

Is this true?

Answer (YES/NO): YES